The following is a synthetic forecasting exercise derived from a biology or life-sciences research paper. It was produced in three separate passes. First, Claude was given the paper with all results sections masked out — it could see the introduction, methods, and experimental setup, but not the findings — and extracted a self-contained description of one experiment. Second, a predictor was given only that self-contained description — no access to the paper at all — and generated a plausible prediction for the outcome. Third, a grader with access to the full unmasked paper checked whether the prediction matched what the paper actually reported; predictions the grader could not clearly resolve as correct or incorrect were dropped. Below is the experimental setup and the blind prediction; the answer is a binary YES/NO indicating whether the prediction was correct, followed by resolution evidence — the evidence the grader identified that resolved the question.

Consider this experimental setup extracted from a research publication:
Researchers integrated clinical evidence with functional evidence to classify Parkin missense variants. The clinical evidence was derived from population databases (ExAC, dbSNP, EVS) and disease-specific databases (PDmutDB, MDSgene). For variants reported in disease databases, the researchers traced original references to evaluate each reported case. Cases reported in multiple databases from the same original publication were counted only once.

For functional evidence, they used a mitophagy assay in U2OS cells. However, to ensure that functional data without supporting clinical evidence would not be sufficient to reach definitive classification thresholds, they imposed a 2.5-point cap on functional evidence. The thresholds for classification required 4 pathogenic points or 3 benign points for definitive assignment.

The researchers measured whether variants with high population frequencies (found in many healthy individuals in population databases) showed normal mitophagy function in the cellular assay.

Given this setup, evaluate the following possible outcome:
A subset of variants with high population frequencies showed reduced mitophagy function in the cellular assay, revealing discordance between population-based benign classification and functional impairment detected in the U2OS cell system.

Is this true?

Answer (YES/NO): NO